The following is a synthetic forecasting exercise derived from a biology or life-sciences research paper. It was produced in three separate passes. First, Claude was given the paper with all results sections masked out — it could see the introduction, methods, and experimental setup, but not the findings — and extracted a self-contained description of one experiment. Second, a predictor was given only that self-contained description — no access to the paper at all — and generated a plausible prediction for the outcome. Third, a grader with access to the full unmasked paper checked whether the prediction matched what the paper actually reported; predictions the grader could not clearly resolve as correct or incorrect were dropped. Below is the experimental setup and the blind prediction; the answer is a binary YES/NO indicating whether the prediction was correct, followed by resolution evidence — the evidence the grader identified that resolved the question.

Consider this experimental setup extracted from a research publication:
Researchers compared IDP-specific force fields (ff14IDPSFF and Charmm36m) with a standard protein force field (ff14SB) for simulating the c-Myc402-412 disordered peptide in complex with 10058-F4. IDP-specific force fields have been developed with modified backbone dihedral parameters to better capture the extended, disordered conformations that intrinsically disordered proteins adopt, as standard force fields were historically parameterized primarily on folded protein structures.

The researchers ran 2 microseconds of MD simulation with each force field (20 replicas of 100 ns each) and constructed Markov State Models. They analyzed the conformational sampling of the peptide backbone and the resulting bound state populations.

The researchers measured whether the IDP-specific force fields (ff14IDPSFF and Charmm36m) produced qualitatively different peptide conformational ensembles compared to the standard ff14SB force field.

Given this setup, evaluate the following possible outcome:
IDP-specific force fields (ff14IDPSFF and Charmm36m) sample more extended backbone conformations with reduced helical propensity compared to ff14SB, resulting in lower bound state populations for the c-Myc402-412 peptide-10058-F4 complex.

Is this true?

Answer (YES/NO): NO